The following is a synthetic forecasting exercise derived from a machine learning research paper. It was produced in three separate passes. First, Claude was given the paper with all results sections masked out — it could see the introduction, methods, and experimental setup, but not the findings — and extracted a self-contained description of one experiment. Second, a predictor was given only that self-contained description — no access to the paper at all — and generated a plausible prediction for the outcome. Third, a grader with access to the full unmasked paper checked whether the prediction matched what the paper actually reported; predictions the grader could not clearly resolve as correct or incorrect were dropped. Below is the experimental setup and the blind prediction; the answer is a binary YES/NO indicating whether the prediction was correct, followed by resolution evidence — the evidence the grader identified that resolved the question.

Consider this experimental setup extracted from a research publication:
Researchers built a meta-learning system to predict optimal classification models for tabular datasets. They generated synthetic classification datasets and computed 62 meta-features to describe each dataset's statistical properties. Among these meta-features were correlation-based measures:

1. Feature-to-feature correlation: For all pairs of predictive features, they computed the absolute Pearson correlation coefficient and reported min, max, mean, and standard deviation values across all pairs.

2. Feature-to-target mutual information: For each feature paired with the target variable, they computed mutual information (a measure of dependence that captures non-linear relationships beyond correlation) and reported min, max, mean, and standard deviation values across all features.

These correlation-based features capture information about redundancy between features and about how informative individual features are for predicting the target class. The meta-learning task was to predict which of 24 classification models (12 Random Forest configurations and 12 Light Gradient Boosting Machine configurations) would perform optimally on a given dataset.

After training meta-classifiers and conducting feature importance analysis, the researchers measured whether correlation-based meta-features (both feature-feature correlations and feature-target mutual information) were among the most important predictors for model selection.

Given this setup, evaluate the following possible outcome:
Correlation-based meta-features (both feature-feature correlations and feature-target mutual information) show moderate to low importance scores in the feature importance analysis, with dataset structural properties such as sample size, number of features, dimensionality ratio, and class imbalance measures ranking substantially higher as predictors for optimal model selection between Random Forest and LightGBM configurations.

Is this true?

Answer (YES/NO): NO